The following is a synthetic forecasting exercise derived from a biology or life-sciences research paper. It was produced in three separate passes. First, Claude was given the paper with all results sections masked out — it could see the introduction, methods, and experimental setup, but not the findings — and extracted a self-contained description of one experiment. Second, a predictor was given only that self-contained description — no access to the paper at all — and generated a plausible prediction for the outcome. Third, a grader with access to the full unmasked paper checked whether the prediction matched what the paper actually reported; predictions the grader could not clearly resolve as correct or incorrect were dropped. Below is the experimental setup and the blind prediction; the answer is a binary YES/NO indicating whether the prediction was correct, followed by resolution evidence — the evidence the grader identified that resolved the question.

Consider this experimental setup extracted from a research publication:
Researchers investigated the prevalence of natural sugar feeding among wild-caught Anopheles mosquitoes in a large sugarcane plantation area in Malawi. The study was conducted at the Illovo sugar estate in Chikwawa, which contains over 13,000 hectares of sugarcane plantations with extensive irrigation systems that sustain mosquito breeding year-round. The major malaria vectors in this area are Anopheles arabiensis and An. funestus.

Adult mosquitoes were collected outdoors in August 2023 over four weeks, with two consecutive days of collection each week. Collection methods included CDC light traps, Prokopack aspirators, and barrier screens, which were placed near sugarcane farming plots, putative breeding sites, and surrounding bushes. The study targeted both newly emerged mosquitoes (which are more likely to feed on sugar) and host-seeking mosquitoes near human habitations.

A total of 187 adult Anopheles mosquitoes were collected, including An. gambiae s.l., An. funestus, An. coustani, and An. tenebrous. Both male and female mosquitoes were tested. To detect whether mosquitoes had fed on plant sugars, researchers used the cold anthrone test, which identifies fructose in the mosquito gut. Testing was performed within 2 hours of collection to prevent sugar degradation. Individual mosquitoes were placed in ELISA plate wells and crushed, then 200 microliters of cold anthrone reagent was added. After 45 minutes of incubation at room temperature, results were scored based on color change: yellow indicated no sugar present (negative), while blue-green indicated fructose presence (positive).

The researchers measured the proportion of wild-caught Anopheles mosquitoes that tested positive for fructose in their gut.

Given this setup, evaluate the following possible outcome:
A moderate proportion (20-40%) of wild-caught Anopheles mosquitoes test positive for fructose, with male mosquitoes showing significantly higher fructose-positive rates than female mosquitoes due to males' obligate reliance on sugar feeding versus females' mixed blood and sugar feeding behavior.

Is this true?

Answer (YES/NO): NO